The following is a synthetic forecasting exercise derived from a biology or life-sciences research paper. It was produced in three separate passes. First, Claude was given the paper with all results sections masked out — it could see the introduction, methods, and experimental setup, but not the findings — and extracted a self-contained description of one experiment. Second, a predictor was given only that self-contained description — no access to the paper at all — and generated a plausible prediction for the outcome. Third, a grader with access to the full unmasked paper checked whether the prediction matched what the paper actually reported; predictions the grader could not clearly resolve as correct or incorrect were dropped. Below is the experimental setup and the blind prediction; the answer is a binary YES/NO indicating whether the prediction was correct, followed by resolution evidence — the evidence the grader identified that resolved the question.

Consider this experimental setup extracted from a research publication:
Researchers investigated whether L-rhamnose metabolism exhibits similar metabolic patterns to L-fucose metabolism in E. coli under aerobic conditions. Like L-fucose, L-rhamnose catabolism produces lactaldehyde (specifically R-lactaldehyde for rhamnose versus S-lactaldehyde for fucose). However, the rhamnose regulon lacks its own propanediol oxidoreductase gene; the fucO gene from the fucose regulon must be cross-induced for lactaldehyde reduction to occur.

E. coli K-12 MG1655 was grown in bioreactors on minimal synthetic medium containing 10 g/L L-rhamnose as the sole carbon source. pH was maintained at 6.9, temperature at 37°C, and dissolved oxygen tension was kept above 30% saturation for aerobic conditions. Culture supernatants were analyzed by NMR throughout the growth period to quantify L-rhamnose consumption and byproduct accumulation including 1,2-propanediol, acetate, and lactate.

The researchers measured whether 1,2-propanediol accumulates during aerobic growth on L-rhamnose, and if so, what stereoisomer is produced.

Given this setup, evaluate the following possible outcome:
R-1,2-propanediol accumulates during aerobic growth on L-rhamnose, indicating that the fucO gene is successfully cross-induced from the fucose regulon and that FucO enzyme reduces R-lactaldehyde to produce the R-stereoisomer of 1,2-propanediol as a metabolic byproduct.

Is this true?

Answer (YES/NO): NO